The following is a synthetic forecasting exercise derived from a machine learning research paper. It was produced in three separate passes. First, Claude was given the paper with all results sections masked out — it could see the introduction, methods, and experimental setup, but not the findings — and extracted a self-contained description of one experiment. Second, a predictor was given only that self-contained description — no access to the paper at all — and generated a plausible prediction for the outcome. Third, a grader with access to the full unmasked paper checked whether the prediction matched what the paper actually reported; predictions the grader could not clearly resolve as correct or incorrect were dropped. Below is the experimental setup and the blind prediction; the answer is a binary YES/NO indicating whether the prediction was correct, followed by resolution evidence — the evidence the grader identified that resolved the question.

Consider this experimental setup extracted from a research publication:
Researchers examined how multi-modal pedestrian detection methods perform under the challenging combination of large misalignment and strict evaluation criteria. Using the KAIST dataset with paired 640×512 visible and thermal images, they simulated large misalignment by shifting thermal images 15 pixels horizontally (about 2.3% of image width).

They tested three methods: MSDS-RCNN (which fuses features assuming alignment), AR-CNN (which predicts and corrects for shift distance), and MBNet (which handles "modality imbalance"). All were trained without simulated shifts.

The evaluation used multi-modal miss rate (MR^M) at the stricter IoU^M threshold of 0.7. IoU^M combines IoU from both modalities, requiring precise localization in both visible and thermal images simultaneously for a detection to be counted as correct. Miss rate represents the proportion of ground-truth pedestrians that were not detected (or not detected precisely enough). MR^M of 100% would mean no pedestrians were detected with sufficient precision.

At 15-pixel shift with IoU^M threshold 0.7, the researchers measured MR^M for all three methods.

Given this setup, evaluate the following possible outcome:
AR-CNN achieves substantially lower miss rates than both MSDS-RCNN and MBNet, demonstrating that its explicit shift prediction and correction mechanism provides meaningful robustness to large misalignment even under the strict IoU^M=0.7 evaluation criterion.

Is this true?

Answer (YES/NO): NO